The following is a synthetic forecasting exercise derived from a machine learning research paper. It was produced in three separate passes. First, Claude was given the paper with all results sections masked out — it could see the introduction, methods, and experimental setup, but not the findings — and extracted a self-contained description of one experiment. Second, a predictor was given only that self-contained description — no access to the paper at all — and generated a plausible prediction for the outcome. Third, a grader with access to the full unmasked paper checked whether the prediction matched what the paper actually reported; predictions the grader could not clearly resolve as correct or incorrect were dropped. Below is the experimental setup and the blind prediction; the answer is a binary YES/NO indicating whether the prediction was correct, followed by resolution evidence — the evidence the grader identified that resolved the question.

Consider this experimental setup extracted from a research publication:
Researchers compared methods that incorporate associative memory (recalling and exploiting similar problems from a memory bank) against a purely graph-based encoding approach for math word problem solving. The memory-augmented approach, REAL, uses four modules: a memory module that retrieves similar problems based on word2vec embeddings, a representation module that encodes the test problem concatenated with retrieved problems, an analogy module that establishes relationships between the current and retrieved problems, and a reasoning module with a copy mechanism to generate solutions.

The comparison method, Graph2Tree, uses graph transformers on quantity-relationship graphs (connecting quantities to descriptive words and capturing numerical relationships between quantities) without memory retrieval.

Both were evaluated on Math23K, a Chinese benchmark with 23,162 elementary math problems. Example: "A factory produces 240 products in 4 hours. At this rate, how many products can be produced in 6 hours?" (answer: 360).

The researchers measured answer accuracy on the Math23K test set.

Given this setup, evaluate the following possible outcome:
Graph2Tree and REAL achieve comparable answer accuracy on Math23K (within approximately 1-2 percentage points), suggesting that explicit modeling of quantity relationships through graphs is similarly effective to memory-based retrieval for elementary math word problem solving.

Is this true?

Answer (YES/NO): NO